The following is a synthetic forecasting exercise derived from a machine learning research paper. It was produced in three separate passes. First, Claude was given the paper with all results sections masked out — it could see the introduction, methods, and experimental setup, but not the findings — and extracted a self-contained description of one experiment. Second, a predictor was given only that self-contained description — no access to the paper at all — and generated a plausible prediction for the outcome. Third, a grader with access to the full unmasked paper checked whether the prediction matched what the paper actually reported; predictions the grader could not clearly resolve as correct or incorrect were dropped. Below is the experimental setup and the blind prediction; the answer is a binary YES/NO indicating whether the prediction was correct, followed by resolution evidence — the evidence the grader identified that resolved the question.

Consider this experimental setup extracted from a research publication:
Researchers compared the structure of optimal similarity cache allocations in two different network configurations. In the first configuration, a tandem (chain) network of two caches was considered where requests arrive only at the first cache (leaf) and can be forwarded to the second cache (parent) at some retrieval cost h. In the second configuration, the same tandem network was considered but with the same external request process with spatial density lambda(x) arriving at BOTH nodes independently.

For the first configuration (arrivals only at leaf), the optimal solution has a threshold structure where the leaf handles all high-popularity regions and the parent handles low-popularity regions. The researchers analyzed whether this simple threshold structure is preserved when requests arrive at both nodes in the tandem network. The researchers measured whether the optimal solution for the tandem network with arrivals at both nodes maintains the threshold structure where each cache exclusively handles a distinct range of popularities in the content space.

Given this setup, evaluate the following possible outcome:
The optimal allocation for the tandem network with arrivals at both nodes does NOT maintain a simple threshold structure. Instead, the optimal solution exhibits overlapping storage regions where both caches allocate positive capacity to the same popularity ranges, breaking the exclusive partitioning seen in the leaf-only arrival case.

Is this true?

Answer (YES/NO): YES